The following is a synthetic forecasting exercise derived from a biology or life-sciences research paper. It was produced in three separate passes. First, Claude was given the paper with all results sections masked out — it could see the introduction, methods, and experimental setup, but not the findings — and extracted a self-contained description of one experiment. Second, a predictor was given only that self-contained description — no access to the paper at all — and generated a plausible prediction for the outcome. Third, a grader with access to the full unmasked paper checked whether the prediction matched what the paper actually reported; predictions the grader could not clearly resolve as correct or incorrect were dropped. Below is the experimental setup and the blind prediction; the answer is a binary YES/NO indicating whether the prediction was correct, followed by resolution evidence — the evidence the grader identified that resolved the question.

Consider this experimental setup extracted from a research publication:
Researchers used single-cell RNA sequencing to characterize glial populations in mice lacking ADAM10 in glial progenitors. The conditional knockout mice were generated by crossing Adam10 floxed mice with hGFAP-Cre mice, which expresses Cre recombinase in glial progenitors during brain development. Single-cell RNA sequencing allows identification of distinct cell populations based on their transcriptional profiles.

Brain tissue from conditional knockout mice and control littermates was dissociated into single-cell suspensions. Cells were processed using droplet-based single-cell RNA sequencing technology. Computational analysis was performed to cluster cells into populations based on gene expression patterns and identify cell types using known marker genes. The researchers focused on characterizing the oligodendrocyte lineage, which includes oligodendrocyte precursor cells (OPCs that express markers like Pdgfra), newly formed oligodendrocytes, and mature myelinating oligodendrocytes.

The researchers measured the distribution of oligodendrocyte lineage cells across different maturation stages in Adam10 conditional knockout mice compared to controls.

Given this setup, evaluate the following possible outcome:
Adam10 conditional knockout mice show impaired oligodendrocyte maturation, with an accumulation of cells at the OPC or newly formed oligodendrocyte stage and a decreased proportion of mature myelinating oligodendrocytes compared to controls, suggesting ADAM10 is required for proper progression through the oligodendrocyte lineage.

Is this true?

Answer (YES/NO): NO